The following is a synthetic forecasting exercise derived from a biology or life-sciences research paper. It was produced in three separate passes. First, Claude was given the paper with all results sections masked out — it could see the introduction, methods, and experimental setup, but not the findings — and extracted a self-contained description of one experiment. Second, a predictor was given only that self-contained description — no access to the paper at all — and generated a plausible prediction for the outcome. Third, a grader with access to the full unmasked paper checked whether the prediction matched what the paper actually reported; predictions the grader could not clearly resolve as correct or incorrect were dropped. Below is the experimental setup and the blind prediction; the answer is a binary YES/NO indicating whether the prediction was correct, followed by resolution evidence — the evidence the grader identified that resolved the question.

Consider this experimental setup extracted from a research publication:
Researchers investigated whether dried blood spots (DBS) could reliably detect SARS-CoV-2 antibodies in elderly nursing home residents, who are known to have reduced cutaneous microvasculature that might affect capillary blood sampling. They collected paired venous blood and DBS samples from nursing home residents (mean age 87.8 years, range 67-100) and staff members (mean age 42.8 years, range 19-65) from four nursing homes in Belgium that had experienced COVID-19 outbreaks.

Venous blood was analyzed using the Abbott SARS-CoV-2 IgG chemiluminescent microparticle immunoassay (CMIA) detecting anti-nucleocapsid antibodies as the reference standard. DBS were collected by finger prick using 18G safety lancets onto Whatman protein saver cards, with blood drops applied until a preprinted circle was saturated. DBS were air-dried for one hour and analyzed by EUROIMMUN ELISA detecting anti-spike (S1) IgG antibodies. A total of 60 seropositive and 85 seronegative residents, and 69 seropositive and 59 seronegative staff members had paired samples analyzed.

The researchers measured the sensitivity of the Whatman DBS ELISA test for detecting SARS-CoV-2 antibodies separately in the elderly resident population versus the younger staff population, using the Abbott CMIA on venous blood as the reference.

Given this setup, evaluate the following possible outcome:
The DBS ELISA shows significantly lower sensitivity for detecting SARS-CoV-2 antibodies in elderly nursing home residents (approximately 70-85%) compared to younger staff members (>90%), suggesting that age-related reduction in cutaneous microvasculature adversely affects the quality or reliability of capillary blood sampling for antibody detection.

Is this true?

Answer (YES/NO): NO